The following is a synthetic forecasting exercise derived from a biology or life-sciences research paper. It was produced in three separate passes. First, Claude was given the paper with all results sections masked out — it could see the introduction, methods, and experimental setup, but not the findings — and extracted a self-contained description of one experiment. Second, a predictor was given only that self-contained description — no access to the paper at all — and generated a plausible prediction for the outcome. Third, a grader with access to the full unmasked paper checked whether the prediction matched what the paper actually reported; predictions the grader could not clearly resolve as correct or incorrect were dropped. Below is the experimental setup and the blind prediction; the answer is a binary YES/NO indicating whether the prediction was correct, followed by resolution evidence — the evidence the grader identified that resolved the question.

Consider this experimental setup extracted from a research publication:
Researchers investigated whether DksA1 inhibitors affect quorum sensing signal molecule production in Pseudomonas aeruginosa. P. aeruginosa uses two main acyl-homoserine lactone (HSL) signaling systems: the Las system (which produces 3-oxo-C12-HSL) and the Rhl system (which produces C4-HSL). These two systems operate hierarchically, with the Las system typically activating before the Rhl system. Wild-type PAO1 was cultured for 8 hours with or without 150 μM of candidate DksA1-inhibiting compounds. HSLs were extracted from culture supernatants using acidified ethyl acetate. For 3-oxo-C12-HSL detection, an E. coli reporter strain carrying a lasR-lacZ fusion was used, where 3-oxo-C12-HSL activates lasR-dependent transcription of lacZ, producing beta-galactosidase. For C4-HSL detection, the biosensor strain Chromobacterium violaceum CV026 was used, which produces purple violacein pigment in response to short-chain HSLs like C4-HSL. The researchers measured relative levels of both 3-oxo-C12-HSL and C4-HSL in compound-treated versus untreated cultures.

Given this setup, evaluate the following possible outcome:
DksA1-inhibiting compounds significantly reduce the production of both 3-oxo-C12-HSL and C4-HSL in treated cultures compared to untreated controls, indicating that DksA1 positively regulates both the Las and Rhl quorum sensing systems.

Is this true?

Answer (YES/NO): YES